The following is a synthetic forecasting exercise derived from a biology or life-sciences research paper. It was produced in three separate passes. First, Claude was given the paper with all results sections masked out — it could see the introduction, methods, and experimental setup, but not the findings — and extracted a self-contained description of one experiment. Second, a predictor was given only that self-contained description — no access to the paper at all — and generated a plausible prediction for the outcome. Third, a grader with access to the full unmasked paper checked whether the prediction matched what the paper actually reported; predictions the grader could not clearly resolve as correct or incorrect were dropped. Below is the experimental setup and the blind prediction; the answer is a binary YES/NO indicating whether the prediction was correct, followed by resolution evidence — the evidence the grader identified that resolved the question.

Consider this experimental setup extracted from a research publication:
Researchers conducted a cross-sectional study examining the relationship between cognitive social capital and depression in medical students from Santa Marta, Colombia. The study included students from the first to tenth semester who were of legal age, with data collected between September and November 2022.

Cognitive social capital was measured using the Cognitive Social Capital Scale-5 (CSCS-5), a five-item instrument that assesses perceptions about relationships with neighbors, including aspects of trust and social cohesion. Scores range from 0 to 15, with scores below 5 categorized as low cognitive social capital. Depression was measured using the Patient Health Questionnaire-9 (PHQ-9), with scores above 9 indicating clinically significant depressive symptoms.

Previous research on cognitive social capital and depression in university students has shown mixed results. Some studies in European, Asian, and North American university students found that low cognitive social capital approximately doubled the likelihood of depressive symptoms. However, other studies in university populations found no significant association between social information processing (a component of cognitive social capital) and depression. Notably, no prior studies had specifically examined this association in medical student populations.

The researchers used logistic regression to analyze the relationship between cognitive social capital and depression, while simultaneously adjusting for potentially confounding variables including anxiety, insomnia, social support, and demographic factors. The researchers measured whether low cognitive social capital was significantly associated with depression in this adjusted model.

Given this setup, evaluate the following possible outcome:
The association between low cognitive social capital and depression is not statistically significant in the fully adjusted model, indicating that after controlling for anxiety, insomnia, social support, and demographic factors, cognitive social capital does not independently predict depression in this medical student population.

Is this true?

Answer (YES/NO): YES